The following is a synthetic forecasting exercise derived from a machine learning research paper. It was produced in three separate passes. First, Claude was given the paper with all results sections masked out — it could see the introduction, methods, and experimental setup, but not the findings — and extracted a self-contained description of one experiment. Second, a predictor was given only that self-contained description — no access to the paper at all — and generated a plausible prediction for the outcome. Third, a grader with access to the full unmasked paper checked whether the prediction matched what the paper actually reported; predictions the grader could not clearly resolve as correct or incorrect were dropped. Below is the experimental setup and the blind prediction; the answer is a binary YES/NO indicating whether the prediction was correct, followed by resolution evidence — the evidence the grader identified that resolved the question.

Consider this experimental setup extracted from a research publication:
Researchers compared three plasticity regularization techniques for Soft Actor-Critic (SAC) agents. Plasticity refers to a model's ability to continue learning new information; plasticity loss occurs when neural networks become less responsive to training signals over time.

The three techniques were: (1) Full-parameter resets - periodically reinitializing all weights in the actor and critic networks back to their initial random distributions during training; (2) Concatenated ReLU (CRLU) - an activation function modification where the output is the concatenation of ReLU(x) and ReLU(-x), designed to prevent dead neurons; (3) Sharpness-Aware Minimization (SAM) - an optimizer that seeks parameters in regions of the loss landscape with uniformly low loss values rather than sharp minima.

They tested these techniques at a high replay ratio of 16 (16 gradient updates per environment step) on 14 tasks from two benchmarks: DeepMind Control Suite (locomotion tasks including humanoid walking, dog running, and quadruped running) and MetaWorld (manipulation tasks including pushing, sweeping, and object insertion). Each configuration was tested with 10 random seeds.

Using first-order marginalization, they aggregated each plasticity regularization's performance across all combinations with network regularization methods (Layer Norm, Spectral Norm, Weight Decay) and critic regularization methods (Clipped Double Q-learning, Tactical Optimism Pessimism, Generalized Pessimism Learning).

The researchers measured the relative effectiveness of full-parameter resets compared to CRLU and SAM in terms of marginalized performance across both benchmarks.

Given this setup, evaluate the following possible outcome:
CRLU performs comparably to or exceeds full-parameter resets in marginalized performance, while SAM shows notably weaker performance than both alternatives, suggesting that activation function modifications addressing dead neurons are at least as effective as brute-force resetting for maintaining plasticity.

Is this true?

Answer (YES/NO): NO